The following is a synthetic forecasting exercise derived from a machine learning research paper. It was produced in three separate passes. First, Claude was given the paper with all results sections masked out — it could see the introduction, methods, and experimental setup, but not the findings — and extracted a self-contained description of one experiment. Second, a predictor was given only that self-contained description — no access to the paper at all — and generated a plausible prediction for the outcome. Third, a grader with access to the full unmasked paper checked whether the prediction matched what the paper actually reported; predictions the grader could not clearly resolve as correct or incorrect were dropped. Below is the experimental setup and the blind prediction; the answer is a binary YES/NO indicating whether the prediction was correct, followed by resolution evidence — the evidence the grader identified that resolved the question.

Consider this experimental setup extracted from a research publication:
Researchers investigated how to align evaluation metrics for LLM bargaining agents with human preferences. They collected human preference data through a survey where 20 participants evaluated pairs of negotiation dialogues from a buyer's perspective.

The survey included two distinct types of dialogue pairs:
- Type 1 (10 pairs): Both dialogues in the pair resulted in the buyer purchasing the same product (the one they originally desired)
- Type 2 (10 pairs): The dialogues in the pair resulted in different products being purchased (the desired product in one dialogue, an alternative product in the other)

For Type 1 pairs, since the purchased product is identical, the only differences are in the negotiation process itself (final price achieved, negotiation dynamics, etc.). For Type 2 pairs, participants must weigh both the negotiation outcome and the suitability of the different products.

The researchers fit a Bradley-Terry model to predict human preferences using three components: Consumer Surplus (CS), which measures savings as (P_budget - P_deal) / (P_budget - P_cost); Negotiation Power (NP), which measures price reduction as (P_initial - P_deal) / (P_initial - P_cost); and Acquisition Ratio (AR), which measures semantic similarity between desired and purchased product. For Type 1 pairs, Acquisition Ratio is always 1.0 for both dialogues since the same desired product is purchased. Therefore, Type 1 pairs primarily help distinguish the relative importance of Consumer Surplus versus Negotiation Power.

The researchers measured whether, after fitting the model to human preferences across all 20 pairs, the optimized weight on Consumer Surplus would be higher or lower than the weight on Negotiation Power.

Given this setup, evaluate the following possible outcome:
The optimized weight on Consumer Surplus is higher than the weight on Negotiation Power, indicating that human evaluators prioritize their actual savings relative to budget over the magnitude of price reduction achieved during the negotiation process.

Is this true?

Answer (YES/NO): YES